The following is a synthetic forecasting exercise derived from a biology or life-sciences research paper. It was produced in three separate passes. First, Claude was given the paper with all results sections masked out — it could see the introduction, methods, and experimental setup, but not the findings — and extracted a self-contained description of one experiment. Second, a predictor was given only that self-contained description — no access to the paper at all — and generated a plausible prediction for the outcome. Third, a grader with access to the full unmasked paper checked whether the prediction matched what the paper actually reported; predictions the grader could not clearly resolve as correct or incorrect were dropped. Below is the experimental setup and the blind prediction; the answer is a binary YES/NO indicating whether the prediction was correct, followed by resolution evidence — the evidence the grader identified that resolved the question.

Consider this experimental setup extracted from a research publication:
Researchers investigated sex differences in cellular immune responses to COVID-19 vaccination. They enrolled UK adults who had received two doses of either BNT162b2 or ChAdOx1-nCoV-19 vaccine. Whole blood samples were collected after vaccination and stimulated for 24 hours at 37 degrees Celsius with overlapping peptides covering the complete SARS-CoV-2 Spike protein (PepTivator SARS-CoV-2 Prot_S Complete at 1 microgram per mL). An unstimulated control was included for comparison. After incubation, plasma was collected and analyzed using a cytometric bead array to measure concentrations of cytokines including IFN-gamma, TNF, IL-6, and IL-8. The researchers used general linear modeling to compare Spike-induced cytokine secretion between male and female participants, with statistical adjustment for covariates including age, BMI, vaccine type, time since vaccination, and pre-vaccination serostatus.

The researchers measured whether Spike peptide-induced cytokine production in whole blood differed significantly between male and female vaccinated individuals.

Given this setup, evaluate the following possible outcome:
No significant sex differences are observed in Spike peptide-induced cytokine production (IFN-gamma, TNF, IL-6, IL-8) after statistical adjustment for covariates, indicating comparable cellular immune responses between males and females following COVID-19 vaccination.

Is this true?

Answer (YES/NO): YES